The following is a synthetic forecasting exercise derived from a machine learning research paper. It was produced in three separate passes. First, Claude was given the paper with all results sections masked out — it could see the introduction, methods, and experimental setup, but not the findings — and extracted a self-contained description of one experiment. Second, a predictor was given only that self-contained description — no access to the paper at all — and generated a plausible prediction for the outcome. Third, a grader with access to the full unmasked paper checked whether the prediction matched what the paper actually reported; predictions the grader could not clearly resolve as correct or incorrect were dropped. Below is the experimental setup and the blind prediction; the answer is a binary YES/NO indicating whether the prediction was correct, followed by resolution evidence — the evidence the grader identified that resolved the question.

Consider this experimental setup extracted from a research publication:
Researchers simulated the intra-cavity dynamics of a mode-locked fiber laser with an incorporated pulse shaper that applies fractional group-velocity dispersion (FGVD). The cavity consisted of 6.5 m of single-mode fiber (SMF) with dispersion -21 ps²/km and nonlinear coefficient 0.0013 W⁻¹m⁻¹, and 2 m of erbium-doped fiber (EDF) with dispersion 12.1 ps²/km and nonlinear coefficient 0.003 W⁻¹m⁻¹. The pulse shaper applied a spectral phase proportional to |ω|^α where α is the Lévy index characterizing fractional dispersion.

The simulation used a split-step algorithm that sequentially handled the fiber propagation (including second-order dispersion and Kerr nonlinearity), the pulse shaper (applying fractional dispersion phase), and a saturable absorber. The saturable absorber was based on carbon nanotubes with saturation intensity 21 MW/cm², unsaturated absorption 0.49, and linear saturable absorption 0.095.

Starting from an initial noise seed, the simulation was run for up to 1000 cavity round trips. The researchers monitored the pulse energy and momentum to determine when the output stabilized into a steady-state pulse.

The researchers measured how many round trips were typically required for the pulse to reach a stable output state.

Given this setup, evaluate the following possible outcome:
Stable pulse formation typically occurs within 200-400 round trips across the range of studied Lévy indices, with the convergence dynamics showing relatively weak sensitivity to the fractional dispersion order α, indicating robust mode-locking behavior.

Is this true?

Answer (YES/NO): NO